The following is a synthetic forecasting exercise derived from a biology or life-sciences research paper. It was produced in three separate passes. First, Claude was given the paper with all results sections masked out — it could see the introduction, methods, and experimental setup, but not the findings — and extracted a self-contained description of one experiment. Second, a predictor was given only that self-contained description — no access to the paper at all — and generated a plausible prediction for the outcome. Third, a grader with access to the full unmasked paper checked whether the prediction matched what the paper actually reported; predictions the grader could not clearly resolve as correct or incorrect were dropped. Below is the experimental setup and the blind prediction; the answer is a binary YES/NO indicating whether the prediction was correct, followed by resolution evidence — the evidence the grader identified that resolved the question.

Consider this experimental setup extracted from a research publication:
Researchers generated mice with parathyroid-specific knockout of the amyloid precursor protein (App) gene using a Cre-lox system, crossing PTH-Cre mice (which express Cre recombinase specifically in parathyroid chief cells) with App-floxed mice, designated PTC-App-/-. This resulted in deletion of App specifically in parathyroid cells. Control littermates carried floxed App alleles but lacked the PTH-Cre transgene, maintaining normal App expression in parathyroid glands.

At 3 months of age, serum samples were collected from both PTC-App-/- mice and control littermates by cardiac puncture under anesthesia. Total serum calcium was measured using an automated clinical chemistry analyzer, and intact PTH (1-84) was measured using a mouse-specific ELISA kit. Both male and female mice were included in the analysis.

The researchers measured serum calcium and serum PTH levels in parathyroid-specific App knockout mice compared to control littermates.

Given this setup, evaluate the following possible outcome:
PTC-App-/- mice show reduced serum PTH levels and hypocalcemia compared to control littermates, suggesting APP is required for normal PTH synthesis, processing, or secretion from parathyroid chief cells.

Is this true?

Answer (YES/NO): NO